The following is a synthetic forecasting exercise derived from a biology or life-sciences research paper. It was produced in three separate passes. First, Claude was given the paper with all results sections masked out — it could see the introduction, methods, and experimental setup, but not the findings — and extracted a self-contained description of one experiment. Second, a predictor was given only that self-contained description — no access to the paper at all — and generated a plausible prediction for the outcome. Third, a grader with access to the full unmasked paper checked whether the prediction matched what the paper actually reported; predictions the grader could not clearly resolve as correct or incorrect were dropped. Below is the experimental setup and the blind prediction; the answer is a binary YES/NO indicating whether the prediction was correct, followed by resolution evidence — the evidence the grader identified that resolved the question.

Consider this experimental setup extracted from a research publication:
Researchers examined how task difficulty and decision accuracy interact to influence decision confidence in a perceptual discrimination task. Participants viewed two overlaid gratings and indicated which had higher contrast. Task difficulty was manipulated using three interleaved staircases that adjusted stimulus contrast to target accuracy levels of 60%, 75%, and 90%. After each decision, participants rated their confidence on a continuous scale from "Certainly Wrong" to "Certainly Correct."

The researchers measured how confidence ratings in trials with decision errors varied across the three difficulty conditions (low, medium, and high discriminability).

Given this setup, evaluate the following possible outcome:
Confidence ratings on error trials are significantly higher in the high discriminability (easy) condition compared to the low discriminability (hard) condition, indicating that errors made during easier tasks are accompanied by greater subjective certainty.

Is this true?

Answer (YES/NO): NO